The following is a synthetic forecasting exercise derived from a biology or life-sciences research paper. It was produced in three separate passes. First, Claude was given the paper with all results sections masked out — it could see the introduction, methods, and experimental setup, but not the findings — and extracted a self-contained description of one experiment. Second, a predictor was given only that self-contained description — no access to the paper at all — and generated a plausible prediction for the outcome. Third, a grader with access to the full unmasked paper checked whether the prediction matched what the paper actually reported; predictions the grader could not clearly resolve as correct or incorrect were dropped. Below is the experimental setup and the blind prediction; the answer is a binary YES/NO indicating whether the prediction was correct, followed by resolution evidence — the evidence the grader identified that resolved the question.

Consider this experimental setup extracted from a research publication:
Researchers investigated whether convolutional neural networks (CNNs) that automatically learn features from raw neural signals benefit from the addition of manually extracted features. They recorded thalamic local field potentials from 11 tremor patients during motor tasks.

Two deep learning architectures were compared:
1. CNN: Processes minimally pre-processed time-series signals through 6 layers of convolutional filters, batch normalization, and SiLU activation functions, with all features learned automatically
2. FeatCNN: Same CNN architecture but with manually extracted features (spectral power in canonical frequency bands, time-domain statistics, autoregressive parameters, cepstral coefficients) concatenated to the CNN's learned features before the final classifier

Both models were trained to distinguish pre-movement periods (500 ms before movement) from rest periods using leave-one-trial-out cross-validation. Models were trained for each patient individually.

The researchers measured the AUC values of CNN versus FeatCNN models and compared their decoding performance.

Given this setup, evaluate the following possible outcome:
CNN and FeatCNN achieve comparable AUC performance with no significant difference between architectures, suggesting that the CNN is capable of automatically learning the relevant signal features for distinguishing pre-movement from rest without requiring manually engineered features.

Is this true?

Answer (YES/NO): YES